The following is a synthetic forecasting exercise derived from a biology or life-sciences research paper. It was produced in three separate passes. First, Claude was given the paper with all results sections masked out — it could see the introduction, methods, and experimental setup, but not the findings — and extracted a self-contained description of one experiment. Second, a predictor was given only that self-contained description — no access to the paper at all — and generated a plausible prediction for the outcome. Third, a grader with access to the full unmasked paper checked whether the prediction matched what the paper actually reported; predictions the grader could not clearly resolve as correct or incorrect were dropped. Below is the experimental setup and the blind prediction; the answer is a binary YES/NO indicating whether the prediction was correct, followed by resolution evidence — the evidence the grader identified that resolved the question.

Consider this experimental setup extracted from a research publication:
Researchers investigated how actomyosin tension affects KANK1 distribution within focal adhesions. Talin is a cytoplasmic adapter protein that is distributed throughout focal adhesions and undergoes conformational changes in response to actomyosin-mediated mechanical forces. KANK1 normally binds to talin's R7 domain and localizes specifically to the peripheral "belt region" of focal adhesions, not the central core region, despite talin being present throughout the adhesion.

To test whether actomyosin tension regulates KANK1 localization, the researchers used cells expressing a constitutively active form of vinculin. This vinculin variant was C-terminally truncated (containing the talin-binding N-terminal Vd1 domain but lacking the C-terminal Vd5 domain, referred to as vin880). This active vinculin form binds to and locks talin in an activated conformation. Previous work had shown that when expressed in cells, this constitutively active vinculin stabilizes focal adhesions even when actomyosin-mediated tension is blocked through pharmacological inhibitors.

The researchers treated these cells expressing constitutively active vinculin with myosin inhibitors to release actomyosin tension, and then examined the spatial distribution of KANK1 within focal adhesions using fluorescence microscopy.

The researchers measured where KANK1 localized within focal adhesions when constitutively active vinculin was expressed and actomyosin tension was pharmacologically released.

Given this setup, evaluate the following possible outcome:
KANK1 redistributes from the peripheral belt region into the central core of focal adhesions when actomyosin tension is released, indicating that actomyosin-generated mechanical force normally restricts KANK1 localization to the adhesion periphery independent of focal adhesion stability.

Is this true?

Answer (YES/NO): YES